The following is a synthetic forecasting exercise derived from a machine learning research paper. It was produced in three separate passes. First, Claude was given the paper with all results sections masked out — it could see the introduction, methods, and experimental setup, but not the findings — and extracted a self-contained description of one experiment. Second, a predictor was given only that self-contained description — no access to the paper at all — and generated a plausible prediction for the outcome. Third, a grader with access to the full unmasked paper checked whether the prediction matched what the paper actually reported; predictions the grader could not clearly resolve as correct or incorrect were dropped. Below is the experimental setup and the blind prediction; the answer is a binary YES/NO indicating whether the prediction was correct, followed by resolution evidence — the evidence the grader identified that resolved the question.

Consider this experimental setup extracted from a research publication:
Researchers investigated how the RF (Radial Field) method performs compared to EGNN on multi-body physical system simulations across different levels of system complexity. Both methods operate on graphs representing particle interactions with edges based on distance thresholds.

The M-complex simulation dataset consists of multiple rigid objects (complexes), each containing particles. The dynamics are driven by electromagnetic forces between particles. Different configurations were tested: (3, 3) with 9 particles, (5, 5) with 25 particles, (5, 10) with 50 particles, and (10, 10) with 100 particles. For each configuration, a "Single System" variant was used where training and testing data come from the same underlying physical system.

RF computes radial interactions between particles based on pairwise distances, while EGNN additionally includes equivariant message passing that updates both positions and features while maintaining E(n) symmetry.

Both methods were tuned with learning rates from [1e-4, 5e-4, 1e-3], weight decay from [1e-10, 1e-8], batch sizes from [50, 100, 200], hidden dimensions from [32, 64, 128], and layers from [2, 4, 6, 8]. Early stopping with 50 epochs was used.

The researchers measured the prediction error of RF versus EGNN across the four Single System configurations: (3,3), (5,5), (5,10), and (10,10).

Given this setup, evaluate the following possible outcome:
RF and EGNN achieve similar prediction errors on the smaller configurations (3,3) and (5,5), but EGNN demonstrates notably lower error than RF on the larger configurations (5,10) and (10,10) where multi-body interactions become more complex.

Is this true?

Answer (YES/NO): NO